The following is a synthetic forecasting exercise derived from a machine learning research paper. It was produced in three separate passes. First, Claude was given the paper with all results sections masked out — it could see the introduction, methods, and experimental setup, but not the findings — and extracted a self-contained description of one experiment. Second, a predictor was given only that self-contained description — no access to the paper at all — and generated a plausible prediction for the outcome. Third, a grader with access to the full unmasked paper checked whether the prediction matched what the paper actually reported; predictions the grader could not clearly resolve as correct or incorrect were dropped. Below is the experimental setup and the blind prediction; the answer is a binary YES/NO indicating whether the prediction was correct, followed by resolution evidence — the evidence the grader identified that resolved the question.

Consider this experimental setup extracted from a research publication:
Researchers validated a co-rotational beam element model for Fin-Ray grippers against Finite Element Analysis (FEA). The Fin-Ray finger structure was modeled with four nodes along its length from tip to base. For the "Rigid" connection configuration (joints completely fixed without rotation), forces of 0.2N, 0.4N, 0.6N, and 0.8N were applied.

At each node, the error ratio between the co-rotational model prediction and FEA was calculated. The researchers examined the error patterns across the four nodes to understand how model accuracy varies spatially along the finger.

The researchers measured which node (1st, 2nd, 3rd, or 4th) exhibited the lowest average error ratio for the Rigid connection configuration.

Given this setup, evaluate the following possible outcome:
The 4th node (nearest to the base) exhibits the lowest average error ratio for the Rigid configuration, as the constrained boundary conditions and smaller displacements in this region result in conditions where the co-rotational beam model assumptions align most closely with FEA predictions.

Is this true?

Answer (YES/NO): NO